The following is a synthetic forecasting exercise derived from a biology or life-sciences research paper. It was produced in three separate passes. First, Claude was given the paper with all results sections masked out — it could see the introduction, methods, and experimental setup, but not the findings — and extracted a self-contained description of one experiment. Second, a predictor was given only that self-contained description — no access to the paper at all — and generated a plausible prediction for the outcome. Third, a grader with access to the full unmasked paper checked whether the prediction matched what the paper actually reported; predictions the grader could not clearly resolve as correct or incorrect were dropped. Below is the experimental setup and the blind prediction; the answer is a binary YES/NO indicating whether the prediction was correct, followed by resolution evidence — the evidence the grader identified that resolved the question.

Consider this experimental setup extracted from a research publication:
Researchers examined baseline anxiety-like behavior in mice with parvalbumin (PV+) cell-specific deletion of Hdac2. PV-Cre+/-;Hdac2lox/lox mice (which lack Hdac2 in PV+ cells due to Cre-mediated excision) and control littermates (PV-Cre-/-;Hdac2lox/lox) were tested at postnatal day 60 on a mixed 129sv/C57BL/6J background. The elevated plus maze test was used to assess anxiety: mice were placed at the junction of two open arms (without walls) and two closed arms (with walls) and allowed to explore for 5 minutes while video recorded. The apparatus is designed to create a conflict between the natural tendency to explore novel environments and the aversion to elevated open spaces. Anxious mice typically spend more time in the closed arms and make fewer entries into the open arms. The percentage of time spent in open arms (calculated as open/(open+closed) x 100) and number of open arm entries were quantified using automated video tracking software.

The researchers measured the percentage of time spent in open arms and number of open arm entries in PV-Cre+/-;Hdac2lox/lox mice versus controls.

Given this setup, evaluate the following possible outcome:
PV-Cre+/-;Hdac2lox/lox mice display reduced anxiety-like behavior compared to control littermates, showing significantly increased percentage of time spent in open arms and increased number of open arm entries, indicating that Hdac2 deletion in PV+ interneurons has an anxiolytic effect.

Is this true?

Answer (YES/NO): NO